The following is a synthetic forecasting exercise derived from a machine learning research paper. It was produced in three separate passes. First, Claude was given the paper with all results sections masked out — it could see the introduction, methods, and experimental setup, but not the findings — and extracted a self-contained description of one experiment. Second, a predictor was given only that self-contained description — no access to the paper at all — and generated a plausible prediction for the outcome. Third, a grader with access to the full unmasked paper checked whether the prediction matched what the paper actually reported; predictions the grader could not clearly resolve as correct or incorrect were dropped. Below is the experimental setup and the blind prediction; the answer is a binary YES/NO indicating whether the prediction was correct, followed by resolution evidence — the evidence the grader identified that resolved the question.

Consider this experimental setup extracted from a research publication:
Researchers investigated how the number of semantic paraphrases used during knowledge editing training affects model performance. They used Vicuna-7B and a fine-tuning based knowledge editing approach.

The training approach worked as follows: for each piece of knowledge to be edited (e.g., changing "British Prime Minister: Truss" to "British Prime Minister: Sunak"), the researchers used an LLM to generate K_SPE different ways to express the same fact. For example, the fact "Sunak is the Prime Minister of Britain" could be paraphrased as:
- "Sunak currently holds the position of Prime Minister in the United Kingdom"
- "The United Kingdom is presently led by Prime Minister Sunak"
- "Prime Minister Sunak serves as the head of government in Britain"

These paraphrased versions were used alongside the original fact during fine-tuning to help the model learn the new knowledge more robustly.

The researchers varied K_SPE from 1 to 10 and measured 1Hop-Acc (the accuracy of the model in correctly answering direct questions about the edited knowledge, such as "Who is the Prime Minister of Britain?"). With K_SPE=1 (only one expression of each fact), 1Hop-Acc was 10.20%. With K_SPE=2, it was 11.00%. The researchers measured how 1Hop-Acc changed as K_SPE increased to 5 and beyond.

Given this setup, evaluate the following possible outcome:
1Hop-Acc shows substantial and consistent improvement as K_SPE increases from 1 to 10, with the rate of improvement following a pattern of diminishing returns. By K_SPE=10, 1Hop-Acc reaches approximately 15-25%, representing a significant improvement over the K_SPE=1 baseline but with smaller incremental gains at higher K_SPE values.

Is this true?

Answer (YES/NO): NO